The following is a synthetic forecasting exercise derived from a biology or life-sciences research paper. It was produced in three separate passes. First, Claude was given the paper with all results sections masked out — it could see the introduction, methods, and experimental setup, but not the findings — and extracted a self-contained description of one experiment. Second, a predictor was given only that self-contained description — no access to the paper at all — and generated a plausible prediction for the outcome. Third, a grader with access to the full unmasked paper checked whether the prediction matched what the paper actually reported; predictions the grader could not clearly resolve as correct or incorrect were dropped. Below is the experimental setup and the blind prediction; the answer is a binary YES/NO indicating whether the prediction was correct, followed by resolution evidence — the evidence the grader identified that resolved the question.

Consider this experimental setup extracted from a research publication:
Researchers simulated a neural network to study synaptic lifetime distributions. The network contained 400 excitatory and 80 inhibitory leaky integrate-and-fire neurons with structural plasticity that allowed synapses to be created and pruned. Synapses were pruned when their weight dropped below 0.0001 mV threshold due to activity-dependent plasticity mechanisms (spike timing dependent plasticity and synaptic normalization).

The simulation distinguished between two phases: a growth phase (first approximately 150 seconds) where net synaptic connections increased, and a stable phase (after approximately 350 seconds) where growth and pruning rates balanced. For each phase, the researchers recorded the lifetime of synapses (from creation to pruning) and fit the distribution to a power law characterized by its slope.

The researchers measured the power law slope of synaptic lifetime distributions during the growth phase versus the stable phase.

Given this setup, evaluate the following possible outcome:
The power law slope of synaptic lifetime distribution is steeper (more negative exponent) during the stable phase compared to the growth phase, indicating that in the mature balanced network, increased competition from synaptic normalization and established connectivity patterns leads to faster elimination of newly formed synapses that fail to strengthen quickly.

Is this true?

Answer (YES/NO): YES